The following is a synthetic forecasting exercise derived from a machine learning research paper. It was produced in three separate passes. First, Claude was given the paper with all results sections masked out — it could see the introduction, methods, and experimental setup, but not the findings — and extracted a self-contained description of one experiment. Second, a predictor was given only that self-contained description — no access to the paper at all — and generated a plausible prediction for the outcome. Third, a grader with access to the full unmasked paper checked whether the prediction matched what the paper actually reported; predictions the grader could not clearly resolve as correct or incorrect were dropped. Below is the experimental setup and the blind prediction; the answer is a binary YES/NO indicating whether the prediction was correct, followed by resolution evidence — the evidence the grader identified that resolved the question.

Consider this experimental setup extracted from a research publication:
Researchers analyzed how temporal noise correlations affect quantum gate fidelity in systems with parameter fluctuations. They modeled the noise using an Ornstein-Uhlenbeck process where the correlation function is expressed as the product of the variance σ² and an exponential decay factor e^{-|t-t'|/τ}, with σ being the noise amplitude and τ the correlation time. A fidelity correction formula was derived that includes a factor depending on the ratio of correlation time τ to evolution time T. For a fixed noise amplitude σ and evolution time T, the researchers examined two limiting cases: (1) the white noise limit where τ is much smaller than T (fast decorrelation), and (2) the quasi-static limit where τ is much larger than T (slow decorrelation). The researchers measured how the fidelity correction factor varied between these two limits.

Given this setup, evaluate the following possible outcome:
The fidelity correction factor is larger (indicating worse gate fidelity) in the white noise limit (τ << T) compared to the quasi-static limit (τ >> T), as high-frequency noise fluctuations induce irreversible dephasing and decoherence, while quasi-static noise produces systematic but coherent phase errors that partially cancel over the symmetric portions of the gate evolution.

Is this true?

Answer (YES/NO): NO